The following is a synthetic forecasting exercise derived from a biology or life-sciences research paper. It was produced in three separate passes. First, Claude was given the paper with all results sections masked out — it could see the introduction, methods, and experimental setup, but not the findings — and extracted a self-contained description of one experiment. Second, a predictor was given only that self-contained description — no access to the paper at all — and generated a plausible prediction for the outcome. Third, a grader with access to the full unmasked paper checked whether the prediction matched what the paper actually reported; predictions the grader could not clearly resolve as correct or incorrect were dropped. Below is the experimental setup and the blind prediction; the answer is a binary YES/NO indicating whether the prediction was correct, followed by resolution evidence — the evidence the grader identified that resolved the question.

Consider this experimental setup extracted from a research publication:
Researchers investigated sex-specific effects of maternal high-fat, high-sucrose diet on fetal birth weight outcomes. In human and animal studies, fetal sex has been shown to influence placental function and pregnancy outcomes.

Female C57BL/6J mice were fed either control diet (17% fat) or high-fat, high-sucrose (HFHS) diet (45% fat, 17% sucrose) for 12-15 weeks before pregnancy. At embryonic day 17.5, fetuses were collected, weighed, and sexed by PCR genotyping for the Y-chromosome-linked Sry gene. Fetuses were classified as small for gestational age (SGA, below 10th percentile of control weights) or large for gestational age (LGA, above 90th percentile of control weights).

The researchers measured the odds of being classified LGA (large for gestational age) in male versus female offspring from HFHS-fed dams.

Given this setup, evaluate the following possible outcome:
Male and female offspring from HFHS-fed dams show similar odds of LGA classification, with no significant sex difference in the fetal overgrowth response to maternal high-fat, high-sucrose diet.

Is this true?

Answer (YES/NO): NO